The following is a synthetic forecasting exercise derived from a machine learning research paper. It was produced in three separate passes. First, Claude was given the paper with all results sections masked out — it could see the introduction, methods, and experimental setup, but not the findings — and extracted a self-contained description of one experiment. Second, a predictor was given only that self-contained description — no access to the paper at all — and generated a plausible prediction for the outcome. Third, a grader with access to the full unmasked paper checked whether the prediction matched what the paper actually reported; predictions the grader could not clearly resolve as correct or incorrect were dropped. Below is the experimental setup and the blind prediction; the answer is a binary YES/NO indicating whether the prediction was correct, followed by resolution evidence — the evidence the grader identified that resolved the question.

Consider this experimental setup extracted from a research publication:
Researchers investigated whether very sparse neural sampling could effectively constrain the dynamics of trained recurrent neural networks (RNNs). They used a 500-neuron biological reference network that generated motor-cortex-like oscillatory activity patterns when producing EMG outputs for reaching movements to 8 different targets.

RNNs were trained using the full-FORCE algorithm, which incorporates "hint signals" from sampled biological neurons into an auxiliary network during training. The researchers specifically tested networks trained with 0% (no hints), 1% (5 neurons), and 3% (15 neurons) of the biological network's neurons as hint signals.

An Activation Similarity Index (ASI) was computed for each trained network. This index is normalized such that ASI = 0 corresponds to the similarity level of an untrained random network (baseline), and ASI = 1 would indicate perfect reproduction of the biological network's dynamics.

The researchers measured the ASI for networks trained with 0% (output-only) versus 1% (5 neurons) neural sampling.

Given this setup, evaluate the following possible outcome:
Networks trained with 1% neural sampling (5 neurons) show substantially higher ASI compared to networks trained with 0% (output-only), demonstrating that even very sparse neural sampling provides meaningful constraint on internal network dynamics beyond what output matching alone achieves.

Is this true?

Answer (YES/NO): YES